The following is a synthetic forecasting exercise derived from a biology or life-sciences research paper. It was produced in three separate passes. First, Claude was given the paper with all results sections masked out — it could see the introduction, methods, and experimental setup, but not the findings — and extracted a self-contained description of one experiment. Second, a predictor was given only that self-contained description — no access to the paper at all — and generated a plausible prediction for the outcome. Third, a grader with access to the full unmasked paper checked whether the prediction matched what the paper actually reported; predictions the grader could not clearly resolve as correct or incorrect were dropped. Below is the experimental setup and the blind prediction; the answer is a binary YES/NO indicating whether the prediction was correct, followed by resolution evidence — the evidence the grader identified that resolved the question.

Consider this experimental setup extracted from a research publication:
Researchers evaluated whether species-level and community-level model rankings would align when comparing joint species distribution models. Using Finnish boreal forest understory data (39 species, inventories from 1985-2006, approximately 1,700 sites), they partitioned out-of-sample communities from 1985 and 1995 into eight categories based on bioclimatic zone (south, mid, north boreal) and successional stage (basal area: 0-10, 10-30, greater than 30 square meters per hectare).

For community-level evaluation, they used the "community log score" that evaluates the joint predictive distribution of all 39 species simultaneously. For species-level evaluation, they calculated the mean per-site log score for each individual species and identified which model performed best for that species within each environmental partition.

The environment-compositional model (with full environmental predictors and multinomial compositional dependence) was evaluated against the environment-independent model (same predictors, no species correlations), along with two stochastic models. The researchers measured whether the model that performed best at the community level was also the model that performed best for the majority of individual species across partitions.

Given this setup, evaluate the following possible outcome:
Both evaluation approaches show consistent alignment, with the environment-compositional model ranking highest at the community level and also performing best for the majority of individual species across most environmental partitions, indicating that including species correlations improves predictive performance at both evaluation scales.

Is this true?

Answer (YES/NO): YES